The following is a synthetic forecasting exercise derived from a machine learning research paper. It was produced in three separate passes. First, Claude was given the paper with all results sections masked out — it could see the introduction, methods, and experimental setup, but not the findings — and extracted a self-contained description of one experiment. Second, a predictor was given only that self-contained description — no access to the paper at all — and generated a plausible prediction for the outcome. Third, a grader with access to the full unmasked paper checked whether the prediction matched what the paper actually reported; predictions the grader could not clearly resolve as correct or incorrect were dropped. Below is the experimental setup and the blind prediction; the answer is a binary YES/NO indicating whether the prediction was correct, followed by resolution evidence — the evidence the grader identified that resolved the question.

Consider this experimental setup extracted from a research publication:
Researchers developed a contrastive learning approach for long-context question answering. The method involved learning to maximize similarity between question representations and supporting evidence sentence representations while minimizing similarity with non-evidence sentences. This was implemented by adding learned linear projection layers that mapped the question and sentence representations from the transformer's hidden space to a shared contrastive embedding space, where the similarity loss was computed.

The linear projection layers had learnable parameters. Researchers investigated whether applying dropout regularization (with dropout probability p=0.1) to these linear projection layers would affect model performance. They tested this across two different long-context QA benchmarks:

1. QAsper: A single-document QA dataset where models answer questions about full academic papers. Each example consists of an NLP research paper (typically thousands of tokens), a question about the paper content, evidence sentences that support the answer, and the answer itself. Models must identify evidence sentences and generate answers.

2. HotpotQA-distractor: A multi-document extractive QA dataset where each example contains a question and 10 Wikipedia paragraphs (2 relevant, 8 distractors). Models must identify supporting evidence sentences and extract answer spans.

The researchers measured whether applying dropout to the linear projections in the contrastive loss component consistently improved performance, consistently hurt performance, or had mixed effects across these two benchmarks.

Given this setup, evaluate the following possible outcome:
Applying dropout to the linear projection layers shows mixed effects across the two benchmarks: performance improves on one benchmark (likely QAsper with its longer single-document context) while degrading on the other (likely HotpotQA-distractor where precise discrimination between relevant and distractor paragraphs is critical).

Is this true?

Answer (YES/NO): NO